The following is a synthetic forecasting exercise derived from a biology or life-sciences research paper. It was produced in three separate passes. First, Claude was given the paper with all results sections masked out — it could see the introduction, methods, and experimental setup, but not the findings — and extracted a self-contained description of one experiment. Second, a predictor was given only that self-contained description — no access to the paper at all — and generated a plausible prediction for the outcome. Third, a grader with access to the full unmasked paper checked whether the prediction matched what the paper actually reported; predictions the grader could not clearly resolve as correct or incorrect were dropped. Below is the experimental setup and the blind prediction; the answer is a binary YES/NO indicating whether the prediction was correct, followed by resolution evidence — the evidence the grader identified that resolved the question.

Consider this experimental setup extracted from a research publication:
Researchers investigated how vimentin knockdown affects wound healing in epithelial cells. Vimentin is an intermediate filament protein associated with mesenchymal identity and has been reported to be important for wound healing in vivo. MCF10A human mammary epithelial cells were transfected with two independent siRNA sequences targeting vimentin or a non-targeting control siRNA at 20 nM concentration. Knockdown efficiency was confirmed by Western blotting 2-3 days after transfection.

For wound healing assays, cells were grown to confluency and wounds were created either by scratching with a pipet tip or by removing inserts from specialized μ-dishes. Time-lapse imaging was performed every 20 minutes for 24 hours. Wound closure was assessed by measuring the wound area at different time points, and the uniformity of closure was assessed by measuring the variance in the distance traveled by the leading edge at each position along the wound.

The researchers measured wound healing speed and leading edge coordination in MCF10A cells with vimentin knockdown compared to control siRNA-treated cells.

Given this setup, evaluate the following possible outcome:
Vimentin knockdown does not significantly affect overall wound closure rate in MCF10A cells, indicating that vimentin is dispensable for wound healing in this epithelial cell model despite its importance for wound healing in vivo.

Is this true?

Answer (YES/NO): NO